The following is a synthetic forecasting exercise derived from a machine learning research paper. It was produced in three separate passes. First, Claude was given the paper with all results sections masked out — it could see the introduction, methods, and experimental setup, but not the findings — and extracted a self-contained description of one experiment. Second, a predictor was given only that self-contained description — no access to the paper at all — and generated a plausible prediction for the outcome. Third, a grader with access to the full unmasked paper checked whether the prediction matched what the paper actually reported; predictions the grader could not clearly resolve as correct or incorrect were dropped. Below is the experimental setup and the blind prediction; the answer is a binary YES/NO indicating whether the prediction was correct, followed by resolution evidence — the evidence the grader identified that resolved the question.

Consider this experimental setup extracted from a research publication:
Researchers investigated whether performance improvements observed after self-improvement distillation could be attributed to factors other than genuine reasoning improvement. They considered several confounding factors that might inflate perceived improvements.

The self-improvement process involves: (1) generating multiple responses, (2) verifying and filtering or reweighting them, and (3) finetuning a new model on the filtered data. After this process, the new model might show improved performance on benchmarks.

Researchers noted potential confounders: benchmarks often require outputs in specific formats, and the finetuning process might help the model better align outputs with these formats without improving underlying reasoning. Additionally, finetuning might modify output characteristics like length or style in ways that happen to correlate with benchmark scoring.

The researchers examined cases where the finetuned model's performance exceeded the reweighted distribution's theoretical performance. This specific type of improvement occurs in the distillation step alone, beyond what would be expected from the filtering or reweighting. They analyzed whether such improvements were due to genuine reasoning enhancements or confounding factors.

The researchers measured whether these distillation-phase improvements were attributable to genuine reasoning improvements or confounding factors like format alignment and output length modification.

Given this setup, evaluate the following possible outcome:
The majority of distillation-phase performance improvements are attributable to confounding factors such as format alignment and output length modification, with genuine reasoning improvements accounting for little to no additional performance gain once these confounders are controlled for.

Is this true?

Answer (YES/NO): YES